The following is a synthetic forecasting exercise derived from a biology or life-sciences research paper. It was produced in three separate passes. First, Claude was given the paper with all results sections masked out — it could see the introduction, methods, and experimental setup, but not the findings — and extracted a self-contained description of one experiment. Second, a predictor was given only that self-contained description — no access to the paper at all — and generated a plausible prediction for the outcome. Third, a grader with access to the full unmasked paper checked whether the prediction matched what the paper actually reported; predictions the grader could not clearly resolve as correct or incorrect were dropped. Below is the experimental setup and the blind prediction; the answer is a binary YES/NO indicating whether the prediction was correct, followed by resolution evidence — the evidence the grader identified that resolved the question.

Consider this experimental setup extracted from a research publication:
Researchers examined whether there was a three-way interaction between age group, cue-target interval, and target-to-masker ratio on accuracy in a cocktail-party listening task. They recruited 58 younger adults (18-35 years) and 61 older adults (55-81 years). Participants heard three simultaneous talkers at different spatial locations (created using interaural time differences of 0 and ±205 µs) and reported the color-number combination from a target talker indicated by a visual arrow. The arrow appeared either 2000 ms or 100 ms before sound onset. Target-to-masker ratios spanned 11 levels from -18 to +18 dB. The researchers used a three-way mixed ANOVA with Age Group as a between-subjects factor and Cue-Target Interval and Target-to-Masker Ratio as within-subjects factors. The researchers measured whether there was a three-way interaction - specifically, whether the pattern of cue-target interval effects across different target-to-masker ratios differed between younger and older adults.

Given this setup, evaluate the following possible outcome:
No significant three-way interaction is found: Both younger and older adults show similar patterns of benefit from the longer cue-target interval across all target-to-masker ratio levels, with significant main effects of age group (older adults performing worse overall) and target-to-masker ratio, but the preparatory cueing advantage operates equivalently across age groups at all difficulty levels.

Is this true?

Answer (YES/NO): YES